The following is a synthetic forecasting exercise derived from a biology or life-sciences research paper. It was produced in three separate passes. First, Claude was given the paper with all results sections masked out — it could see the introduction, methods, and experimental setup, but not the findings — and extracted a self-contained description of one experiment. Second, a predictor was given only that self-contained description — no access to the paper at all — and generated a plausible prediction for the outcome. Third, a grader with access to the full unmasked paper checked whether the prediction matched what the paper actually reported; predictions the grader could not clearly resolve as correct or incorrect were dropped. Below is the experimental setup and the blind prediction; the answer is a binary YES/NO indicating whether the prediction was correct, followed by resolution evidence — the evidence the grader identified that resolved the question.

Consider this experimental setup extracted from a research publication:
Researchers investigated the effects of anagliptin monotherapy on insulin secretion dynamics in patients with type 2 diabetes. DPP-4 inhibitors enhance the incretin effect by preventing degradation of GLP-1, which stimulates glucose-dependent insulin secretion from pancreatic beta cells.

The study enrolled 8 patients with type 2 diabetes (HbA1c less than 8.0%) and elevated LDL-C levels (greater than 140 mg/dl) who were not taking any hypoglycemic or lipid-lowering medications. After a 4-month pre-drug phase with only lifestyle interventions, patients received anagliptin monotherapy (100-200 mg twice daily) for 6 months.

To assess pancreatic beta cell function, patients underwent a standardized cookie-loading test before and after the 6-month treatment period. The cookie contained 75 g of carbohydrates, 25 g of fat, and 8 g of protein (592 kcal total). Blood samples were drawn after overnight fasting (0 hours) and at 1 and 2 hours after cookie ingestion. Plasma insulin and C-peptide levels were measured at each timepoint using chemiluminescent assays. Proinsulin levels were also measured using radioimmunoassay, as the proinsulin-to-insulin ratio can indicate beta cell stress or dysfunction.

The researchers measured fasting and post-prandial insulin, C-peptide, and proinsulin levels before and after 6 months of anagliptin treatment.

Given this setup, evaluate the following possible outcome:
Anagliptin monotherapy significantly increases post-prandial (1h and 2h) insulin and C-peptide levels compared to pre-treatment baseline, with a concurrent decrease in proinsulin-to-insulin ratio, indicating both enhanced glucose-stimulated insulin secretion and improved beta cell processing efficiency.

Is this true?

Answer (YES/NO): NO